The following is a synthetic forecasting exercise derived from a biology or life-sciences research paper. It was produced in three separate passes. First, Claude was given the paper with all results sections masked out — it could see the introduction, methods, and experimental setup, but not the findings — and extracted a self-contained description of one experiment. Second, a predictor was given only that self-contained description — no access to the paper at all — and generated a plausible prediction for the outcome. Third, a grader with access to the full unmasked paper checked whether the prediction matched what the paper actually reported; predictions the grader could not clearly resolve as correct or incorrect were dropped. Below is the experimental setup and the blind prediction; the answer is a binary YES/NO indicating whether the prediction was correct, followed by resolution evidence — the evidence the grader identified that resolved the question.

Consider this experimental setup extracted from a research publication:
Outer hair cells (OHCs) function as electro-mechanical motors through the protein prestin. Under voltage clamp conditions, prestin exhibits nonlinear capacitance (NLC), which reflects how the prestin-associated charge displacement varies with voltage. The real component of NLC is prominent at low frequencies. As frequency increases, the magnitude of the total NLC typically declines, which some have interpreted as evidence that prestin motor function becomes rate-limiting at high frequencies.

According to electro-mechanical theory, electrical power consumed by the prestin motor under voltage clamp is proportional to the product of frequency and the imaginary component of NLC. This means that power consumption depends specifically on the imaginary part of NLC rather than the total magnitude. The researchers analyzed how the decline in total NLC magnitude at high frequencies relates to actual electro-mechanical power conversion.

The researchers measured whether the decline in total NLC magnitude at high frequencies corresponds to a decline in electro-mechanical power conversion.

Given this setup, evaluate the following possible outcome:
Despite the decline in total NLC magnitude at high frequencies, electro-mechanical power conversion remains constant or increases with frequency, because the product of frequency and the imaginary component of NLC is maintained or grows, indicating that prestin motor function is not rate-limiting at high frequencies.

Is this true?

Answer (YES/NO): YES